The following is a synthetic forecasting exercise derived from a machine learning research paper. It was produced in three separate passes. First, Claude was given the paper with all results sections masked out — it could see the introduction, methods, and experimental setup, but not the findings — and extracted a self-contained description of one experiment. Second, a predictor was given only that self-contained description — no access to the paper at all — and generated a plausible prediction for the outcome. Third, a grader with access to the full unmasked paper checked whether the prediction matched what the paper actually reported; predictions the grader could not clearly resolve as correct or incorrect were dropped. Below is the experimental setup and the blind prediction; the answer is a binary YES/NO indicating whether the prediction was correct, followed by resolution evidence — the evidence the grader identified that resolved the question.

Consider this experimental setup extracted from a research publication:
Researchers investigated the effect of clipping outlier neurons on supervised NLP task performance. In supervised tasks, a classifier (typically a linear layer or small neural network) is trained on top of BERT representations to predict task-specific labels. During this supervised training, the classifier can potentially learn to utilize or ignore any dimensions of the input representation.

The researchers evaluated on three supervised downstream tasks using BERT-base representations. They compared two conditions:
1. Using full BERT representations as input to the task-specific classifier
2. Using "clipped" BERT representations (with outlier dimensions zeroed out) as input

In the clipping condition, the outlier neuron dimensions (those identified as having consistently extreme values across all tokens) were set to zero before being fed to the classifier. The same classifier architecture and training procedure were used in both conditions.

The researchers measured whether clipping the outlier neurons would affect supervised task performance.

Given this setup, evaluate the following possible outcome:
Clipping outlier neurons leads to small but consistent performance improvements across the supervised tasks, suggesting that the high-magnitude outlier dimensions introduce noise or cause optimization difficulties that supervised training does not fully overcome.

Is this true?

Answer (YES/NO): NO